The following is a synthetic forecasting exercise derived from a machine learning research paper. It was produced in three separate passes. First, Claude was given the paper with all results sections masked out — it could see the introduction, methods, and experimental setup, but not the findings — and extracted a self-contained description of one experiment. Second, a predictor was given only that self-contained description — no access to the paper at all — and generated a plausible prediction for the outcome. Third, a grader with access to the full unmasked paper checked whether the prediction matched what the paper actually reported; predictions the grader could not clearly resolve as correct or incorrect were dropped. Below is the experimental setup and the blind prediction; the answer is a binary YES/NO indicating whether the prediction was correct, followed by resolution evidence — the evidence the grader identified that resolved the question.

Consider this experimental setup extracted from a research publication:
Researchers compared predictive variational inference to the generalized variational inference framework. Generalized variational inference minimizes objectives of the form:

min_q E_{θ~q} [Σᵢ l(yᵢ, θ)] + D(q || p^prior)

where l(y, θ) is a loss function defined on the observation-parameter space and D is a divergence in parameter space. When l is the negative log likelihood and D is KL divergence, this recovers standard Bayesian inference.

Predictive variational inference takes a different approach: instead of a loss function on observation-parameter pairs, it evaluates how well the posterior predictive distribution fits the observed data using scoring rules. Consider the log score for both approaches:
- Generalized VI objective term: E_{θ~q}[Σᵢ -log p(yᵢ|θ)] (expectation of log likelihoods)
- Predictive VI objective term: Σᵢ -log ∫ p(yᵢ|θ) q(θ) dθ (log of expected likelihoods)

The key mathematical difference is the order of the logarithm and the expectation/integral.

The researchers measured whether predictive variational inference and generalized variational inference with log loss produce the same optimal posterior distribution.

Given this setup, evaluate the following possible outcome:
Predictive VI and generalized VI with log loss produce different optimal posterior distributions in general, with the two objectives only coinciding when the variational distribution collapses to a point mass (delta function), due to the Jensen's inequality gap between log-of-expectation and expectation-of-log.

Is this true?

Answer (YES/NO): YES